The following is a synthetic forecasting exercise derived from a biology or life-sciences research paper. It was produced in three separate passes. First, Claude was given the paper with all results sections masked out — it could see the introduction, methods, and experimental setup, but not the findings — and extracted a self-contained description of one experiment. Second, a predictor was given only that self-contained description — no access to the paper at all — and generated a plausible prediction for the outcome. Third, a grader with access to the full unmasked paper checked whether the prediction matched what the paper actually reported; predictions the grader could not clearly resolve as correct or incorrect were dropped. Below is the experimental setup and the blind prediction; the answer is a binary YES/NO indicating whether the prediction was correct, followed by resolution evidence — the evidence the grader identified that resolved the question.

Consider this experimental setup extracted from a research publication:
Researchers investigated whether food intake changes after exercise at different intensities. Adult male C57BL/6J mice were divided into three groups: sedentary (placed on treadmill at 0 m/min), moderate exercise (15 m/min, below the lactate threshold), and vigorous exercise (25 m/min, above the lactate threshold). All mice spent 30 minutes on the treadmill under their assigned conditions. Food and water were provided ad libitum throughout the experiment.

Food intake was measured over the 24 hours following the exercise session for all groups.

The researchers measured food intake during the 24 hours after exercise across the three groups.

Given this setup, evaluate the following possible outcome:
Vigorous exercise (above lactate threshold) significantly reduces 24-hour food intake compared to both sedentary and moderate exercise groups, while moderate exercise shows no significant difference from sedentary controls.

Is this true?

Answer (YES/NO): NO